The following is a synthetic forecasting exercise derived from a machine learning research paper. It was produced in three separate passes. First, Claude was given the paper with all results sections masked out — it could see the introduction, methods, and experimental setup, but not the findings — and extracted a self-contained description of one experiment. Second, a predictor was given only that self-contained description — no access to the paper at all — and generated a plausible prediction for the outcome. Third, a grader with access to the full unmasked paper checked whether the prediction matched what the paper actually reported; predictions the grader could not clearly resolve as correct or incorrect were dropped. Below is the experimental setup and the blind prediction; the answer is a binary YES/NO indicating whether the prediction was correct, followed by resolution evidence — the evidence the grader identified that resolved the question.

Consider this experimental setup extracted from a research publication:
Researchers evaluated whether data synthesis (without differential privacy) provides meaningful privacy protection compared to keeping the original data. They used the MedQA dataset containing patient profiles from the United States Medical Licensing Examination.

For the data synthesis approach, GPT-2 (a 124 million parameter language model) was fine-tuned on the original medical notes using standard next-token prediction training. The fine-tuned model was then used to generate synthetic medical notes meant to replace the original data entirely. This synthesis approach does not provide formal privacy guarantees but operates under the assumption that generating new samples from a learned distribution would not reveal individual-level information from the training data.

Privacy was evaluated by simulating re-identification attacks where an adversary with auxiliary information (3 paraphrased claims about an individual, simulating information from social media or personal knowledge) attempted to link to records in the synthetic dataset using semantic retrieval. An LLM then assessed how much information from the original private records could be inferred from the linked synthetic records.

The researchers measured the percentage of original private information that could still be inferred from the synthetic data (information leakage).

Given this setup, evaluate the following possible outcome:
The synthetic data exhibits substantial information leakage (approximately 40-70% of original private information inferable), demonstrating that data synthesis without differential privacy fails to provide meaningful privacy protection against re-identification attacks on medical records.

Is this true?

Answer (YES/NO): YES